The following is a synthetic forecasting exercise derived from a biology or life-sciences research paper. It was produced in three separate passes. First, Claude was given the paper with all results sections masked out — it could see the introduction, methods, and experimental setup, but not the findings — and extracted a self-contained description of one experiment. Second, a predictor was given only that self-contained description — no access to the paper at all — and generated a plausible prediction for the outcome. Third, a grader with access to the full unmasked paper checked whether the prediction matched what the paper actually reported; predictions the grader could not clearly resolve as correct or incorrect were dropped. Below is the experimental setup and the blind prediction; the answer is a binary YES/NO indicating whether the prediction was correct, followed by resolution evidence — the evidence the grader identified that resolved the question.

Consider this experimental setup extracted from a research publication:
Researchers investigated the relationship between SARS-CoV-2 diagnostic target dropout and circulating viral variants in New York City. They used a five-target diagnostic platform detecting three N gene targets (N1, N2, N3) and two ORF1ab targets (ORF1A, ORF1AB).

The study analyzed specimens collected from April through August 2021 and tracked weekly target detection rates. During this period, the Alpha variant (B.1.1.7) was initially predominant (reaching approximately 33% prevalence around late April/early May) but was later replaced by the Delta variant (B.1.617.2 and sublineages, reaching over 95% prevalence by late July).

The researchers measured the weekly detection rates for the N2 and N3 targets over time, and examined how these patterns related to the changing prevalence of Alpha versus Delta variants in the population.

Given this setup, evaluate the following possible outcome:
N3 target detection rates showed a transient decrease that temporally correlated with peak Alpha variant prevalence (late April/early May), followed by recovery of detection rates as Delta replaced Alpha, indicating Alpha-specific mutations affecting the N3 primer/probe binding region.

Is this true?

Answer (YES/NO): YES